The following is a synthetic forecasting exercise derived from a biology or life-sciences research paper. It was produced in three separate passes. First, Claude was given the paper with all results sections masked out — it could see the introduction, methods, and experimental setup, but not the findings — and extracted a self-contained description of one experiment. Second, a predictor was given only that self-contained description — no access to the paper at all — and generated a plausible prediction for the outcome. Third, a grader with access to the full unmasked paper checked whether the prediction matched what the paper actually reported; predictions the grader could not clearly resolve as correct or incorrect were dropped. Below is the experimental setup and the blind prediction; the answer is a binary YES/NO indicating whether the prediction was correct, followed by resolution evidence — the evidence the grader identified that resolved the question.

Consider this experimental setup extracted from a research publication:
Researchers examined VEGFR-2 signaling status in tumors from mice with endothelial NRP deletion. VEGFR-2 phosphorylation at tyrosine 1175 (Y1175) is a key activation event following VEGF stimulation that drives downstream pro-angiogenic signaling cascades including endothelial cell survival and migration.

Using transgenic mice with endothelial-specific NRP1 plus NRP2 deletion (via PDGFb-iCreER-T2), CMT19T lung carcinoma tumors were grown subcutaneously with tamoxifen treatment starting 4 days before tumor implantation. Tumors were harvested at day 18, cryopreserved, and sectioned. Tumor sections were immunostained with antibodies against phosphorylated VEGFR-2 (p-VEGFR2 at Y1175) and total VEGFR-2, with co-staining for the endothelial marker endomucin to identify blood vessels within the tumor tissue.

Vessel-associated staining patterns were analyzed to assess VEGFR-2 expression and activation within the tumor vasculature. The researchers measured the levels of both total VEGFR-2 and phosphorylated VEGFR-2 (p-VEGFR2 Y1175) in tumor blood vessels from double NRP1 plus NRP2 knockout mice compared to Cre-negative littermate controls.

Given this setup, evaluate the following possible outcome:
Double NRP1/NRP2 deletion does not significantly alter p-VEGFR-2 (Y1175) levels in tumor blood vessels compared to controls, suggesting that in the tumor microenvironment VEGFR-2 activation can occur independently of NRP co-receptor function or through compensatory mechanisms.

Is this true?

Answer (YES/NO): NO